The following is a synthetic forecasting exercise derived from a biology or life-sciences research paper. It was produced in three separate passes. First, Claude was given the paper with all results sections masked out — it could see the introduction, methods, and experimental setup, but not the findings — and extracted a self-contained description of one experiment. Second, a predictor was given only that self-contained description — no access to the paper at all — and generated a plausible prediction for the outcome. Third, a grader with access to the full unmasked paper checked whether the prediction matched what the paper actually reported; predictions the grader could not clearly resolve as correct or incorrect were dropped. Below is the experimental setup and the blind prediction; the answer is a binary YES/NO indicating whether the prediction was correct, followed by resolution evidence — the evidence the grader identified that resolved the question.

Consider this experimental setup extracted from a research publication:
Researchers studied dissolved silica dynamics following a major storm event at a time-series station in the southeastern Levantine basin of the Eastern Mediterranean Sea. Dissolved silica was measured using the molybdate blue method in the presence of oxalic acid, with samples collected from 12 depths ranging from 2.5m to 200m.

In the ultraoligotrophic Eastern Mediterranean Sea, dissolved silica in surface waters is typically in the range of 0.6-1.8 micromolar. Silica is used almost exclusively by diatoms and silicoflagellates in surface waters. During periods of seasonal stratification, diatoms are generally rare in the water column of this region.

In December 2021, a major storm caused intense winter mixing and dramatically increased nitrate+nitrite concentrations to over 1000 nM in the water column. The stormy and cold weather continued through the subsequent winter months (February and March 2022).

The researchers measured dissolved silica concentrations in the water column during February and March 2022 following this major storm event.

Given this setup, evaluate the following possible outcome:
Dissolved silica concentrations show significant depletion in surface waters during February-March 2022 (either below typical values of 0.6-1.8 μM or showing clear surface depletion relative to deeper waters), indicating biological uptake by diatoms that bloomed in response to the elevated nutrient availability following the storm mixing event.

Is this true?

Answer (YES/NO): YES